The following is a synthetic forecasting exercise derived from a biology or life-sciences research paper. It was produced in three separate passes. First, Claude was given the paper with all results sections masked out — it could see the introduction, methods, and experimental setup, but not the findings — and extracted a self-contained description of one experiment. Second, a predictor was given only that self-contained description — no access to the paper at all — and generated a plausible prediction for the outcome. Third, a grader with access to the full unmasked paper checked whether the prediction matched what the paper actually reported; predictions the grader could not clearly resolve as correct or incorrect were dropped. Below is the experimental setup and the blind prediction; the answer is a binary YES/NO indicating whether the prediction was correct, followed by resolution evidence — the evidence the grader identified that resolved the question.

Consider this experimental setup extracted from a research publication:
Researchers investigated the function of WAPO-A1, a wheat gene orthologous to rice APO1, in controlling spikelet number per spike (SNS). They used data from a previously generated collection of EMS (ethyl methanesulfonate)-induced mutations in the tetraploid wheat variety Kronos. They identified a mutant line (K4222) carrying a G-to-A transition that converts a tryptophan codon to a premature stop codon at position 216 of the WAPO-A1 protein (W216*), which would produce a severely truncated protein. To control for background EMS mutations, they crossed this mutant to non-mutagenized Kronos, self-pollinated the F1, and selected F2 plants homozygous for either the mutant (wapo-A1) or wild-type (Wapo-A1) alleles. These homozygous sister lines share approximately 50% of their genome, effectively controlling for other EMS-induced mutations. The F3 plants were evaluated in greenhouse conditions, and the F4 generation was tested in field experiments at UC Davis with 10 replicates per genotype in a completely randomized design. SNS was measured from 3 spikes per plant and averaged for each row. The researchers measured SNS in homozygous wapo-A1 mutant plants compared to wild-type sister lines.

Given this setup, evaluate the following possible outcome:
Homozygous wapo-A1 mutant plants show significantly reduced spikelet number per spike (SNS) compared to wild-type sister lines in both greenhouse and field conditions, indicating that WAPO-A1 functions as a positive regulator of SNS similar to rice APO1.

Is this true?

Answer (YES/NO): YES